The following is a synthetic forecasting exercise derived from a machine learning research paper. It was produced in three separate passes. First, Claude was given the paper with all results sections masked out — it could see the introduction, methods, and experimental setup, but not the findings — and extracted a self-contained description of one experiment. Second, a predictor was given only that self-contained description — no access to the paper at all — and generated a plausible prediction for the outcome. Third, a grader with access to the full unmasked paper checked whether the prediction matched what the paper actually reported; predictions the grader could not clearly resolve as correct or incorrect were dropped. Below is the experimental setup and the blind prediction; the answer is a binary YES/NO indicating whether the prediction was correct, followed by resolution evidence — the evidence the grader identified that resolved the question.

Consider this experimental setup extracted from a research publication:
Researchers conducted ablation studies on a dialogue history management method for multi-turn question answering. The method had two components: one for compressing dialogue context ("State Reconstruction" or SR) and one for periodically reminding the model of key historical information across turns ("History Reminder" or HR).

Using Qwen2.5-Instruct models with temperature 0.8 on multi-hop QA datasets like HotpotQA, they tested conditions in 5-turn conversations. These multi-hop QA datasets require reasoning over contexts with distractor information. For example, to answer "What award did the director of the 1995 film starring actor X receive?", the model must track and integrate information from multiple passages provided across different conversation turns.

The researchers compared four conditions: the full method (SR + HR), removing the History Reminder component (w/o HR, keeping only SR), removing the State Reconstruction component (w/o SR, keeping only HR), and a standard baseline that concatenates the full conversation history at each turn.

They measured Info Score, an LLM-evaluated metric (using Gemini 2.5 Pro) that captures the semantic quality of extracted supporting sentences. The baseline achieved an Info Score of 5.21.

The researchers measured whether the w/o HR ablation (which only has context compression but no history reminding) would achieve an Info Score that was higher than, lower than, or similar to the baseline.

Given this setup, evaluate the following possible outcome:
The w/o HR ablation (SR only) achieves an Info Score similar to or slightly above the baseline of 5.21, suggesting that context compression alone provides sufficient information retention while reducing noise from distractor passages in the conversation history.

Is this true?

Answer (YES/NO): NO